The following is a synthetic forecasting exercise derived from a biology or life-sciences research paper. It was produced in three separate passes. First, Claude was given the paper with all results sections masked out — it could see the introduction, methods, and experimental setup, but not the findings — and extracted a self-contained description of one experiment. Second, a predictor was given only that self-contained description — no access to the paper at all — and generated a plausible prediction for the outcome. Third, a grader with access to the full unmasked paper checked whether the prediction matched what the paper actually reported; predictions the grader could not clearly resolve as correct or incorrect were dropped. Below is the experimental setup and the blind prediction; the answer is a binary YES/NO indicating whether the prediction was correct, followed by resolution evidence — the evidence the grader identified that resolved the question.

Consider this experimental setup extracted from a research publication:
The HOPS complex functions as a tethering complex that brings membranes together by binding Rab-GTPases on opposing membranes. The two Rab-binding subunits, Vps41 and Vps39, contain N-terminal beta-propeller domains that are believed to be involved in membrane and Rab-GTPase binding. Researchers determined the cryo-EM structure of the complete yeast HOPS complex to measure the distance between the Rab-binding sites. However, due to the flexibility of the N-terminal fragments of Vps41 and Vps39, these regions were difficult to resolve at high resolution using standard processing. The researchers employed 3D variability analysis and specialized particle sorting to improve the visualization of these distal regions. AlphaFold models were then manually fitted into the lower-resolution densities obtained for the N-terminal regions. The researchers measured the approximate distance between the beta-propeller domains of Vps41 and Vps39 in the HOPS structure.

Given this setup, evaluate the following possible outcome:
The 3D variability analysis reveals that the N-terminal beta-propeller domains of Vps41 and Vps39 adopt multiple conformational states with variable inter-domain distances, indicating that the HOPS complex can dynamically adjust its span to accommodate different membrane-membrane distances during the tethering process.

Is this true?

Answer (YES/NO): NO